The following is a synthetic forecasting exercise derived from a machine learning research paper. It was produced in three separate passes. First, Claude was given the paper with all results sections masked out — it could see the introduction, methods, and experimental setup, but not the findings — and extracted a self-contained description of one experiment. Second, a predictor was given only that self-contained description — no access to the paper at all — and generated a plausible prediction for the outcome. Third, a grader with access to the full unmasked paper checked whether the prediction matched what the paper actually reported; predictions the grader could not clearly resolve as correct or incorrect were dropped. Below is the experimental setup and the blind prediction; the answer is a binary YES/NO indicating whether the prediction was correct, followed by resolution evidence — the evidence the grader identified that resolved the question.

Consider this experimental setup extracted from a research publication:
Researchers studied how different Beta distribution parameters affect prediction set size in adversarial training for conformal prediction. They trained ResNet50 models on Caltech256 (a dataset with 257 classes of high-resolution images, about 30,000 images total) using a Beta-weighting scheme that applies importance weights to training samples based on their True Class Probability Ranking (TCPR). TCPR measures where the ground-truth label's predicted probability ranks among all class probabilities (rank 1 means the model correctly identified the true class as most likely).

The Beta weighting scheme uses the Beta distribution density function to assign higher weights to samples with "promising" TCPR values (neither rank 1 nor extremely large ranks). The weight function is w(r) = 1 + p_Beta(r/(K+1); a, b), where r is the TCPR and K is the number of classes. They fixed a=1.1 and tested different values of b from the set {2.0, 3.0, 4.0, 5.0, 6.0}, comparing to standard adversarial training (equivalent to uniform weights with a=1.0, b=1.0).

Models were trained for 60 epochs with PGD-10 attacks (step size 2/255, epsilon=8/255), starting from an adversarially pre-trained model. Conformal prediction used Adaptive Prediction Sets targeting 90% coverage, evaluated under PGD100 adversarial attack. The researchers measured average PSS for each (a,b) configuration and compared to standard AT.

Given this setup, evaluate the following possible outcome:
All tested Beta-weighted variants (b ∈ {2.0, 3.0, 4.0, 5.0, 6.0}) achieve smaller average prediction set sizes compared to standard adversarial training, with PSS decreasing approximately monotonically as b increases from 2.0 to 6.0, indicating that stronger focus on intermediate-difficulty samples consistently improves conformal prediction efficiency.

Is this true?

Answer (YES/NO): NO